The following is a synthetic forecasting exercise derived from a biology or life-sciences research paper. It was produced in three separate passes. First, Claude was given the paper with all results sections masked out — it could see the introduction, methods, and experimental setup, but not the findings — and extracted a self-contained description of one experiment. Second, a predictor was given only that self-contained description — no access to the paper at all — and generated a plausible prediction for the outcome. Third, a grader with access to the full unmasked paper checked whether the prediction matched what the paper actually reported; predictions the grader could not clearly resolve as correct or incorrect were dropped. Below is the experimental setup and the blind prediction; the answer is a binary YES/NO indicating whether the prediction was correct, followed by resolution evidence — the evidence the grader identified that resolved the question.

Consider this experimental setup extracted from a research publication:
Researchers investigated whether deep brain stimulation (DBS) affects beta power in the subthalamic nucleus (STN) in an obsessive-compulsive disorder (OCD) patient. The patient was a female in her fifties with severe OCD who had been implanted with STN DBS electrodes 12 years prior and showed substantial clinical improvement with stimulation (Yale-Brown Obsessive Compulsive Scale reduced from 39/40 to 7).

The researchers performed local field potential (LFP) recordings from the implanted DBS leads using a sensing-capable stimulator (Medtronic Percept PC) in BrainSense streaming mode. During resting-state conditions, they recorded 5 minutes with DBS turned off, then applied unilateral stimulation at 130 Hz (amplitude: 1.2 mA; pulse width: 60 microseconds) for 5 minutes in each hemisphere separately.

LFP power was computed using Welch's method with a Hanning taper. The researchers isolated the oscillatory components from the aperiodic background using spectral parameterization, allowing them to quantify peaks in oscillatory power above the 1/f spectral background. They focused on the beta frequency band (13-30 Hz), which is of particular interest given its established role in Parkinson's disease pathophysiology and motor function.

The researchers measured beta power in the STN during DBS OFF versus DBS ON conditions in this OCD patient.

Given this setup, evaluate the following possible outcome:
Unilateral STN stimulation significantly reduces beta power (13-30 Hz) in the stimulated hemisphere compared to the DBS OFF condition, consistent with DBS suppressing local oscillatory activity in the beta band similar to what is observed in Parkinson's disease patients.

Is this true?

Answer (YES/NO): YES